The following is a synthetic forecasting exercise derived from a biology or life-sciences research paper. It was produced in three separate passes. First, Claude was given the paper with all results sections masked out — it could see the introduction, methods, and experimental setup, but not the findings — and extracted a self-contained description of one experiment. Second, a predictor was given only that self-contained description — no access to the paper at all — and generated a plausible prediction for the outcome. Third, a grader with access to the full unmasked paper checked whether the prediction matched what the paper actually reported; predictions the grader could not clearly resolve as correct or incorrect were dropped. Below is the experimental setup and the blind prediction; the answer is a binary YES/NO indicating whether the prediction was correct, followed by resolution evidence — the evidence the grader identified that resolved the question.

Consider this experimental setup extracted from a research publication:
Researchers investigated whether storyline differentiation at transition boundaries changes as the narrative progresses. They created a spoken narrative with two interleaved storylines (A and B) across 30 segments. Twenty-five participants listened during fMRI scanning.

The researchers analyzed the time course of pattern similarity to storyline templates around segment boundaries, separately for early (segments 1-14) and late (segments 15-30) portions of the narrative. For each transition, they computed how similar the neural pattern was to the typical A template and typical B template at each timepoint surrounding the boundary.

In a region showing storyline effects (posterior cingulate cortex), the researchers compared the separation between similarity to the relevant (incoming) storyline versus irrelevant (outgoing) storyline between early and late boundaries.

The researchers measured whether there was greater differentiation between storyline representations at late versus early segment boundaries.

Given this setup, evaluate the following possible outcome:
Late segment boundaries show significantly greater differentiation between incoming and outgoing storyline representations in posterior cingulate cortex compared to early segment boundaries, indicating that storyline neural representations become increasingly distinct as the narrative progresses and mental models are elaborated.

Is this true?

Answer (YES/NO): YES